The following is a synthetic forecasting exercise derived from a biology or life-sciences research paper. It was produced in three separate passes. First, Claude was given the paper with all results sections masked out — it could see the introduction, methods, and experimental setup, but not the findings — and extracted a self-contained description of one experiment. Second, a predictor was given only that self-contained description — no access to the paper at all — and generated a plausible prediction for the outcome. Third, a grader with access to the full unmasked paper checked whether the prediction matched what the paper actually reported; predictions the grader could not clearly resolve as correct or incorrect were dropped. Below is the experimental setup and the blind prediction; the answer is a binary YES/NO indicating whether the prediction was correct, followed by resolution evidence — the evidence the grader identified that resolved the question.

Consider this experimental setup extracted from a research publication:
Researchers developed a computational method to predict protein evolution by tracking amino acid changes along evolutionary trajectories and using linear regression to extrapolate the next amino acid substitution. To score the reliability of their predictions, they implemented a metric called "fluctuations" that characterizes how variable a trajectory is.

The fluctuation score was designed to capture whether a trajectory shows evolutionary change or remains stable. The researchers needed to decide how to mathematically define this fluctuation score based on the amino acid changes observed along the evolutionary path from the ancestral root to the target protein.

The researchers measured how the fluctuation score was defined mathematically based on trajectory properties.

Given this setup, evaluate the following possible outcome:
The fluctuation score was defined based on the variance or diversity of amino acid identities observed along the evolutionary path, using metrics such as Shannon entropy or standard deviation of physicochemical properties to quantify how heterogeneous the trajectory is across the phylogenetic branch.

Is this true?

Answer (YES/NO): NO